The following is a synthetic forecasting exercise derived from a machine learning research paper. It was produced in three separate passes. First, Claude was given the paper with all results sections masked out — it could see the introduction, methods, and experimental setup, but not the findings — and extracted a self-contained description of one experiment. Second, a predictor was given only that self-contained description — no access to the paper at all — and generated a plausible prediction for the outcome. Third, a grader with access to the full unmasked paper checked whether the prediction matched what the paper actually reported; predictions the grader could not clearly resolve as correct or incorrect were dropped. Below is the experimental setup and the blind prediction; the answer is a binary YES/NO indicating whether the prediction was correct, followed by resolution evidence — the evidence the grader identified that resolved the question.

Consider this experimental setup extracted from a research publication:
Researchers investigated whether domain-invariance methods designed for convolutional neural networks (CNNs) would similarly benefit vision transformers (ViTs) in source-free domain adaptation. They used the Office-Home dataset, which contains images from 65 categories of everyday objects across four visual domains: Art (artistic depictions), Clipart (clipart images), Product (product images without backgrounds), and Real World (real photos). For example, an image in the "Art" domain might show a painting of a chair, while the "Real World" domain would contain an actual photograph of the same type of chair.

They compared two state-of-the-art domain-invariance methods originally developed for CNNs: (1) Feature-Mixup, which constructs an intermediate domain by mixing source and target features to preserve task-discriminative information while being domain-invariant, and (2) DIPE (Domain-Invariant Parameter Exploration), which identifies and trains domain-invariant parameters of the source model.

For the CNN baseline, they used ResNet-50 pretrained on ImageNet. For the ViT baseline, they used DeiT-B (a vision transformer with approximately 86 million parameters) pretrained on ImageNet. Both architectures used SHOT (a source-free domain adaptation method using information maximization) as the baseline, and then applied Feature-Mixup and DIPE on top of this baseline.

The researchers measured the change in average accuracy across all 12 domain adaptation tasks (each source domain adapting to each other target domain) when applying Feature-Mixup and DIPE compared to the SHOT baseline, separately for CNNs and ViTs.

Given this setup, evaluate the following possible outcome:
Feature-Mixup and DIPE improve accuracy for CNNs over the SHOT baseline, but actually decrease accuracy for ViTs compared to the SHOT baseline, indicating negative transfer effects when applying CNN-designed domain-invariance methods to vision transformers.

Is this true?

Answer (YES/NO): NO